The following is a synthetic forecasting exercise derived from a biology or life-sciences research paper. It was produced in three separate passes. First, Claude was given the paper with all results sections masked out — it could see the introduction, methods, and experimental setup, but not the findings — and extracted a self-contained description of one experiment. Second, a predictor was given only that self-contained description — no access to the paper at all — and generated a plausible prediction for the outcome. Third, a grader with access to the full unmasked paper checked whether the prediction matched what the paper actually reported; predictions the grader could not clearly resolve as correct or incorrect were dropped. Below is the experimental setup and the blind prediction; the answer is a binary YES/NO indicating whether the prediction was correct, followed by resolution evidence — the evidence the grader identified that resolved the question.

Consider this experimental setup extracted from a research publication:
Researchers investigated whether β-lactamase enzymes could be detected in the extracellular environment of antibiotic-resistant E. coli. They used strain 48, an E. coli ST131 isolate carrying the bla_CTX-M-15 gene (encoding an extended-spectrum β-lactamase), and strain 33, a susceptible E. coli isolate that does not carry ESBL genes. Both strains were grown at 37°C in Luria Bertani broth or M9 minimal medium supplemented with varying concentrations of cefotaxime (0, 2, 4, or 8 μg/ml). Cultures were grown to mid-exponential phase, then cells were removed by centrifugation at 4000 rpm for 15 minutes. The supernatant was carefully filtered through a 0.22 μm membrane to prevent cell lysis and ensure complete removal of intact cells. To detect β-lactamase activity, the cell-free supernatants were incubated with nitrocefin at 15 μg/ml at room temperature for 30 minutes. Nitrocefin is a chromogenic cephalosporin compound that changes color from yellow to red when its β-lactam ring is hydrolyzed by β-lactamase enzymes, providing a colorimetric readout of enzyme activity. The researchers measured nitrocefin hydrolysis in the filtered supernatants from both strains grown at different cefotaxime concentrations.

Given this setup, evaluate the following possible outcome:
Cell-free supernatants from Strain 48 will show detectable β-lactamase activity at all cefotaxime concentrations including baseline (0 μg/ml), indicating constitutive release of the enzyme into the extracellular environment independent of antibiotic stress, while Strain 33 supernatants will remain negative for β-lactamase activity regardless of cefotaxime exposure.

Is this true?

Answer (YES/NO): YES